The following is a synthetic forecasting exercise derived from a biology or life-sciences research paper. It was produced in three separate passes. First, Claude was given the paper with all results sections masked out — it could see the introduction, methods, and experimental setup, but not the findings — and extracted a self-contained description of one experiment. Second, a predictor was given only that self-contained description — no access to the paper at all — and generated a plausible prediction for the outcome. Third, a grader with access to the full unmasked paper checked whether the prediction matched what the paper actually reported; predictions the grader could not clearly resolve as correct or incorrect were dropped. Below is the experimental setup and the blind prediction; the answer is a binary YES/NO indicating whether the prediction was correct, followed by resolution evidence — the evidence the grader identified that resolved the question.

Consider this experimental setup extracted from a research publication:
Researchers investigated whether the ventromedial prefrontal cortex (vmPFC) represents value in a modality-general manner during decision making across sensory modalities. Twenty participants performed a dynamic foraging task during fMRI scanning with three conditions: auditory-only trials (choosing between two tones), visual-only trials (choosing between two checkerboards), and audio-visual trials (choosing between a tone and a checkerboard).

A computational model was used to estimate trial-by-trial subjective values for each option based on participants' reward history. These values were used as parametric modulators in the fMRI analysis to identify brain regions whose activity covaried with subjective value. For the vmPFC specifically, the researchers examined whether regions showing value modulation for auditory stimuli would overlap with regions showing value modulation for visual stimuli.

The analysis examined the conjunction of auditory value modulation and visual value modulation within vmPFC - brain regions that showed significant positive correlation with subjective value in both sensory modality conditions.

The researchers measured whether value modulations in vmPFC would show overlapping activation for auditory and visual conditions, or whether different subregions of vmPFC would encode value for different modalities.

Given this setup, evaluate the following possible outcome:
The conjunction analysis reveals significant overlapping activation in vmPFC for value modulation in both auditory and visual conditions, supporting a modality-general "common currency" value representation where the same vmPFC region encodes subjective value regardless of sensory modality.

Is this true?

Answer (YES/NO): YES